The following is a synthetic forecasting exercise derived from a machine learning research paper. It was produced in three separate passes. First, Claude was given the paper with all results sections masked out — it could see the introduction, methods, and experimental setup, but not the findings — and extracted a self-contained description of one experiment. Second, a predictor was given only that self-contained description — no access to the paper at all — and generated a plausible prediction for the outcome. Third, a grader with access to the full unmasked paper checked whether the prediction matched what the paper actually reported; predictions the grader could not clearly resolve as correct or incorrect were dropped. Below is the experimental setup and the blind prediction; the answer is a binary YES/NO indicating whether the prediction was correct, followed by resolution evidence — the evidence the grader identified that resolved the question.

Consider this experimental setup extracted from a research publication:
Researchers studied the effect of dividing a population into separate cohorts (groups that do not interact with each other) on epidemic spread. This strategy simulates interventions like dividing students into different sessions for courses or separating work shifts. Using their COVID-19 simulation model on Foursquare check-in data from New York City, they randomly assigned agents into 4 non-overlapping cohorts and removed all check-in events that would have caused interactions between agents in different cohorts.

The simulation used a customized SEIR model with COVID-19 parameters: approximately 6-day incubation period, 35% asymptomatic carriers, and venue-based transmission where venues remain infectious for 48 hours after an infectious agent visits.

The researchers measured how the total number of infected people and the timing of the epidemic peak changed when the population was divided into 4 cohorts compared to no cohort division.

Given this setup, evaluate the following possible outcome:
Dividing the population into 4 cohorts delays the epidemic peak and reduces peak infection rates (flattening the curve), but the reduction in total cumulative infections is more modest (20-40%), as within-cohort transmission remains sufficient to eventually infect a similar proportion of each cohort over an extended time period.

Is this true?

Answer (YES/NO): YES